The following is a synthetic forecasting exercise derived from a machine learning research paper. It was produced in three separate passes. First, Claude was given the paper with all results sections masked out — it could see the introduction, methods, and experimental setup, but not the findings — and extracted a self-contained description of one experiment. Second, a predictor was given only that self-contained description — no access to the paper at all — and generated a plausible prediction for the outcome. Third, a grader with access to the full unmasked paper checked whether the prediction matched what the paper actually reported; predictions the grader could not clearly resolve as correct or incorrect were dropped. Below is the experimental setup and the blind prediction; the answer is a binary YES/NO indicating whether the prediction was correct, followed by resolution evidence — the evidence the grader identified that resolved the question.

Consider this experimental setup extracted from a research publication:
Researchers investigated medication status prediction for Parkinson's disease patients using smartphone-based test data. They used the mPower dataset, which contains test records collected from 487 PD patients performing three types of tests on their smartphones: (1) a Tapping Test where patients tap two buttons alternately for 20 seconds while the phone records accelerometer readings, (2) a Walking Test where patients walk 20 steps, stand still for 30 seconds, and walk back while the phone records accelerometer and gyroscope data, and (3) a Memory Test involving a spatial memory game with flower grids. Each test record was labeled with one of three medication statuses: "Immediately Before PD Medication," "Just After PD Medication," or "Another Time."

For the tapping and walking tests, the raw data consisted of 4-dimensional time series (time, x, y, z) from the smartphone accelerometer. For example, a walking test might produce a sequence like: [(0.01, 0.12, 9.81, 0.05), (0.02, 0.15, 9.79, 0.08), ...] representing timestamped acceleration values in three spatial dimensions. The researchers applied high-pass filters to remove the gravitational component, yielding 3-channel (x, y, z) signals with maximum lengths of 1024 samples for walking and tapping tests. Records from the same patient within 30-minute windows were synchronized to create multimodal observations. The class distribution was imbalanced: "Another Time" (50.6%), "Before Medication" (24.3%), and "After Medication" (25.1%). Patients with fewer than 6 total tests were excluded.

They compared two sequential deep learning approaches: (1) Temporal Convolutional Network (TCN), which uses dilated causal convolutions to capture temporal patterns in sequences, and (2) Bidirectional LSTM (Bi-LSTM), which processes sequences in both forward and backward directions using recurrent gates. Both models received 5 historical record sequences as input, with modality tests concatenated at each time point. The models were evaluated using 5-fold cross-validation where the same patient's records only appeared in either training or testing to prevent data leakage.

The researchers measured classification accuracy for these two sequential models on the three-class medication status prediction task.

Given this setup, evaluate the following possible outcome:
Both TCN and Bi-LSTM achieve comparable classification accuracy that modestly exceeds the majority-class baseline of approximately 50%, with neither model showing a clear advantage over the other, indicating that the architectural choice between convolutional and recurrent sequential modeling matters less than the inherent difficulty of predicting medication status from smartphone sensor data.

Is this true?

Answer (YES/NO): NO